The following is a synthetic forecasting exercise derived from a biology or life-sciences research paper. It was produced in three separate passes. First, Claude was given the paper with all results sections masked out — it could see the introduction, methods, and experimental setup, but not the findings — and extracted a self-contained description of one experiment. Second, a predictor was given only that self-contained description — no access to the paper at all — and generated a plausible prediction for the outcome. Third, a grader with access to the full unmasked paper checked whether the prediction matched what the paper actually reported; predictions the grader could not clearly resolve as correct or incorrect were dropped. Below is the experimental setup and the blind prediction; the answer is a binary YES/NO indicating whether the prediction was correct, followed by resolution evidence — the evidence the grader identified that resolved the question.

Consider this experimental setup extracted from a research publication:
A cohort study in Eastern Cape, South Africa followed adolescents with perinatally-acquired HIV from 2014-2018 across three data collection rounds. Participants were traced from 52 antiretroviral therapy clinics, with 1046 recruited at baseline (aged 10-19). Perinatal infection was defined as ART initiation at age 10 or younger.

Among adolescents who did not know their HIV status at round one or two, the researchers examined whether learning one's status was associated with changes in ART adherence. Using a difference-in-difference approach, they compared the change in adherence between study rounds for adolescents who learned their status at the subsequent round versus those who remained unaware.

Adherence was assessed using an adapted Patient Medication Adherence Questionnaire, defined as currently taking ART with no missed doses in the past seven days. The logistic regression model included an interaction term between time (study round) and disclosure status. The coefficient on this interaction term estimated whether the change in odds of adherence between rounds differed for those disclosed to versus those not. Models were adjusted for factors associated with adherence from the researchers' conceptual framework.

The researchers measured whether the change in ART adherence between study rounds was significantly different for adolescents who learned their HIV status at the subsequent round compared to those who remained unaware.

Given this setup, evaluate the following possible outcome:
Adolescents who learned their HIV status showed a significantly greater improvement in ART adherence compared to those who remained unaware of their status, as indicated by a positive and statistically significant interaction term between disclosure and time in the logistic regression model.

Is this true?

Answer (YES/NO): NO